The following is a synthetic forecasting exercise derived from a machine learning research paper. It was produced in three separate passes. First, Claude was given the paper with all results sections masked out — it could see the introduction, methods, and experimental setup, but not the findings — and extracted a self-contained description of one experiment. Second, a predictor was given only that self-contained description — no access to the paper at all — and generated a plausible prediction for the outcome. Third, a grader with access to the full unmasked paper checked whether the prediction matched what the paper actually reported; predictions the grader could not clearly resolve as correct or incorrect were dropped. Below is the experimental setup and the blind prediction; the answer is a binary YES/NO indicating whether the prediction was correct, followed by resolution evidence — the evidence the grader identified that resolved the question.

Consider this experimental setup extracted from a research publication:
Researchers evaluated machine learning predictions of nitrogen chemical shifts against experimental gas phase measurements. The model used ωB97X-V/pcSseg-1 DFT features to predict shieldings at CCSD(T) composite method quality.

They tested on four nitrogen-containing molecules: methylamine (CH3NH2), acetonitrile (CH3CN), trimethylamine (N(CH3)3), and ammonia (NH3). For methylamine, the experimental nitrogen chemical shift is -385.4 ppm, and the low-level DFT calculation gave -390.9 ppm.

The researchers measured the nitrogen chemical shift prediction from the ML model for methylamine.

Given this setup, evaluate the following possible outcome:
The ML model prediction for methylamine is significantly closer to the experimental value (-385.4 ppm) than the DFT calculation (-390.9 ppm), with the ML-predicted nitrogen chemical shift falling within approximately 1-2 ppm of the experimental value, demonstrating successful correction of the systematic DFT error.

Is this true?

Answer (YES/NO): YES